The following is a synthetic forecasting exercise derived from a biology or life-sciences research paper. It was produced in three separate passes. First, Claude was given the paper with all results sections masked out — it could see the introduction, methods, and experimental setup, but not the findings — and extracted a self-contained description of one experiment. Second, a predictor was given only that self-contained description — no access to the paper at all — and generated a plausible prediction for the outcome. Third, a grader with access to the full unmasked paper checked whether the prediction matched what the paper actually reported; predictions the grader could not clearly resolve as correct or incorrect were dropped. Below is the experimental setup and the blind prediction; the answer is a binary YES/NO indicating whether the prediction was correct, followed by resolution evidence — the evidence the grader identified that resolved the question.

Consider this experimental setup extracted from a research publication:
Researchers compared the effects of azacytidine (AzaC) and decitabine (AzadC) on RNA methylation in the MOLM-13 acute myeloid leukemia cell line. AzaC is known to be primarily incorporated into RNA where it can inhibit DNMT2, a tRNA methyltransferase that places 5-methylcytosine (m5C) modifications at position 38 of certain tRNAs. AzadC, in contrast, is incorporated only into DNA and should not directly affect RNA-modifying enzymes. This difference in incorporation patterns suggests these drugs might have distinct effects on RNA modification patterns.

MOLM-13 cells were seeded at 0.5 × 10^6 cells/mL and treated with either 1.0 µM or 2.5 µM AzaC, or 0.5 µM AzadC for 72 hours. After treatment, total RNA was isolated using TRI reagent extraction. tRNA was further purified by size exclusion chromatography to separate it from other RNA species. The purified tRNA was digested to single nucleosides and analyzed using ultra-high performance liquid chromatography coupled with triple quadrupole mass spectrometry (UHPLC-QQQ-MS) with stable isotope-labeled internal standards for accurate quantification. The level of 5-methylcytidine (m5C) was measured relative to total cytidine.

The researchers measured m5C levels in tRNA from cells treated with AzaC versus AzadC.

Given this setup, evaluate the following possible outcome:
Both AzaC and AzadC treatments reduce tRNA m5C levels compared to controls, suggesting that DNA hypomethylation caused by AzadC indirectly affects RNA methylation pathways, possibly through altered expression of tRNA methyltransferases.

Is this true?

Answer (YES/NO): NO